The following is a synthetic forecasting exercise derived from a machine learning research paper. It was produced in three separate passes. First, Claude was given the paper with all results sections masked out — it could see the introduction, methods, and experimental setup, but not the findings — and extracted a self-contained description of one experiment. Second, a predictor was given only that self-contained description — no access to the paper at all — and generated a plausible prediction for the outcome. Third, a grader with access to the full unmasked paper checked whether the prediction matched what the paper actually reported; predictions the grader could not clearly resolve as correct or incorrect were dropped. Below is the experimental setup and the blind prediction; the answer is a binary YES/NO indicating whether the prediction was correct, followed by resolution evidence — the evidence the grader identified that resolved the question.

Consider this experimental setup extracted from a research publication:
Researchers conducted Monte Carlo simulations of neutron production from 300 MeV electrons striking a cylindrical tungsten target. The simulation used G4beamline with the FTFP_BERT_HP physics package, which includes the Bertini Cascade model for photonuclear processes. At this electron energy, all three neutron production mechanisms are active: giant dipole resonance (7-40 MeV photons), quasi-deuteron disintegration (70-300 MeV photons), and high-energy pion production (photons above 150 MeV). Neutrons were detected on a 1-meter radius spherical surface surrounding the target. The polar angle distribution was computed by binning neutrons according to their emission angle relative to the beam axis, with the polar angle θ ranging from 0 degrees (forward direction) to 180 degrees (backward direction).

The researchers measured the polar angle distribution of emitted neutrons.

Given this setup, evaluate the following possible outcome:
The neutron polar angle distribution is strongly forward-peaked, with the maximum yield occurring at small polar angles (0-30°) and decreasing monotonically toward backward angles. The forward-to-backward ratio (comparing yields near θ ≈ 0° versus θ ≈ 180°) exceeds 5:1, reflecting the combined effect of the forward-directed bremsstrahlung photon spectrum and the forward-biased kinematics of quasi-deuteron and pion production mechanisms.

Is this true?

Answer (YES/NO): NO